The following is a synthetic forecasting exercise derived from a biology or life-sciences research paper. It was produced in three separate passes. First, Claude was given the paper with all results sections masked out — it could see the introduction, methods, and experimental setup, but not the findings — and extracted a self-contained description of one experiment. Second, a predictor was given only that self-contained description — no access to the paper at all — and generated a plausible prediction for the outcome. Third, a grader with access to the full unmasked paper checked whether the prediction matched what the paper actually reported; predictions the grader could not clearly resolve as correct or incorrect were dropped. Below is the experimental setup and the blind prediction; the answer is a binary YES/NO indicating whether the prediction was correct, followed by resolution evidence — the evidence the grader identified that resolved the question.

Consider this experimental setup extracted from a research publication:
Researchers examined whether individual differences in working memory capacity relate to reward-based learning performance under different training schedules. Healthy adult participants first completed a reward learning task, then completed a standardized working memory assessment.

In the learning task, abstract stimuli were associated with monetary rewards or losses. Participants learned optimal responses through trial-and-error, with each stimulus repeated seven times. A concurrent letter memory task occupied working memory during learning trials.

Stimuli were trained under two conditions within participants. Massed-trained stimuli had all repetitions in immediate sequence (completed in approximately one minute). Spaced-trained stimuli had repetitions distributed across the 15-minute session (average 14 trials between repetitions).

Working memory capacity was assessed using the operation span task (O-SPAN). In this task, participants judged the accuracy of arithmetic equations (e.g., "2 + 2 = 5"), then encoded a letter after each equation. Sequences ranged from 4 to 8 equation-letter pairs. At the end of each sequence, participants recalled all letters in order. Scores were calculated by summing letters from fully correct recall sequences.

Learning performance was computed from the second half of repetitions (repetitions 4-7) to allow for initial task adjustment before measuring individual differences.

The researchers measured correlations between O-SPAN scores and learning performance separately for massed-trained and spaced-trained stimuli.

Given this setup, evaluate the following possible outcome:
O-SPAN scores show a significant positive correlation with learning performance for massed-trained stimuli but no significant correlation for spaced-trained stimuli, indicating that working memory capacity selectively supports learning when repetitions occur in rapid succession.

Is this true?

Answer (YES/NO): YES